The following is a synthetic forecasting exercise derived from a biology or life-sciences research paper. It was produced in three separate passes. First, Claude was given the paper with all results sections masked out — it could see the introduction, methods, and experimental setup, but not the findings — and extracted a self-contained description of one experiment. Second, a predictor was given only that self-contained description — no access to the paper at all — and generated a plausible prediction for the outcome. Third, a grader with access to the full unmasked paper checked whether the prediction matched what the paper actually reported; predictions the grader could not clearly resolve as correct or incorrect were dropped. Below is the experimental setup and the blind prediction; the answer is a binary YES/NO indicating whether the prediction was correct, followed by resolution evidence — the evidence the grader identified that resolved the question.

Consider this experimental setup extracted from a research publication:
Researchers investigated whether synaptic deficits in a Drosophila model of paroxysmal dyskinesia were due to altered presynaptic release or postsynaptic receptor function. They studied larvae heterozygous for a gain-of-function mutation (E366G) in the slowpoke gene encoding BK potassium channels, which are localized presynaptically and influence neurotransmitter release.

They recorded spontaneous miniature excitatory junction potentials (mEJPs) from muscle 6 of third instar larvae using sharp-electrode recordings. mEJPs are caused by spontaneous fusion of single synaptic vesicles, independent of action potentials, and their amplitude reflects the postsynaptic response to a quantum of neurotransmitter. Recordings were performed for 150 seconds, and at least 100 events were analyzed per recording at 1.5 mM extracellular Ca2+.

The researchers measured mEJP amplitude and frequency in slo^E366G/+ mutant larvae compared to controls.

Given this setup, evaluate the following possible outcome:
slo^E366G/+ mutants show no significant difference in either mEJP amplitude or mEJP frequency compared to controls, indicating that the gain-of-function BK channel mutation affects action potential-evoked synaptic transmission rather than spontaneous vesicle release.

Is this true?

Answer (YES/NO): YES